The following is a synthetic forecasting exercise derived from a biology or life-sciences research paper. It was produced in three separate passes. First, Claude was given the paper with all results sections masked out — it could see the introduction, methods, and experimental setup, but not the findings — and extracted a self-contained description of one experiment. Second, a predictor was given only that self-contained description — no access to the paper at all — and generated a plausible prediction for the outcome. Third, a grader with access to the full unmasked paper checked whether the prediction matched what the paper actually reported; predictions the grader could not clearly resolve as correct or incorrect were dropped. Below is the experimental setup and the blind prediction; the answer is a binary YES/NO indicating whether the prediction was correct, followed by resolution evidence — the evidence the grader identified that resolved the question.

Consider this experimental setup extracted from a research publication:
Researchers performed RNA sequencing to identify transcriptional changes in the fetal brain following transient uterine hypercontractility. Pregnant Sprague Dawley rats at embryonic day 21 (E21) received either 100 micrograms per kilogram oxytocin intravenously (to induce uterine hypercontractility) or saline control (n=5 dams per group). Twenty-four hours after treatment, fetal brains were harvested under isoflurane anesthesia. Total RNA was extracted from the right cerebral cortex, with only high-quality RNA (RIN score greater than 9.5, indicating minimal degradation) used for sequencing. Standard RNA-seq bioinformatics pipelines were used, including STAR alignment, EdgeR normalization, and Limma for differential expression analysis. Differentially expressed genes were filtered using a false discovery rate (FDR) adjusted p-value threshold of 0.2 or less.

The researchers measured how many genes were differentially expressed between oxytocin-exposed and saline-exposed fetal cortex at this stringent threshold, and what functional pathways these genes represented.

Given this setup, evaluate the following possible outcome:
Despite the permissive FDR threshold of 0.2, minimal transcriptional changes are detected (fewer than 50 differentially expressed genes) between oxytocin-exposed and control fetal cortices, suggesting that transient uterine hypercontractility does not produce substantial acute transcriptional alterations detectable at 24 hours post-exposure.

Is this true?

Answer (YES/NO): YES